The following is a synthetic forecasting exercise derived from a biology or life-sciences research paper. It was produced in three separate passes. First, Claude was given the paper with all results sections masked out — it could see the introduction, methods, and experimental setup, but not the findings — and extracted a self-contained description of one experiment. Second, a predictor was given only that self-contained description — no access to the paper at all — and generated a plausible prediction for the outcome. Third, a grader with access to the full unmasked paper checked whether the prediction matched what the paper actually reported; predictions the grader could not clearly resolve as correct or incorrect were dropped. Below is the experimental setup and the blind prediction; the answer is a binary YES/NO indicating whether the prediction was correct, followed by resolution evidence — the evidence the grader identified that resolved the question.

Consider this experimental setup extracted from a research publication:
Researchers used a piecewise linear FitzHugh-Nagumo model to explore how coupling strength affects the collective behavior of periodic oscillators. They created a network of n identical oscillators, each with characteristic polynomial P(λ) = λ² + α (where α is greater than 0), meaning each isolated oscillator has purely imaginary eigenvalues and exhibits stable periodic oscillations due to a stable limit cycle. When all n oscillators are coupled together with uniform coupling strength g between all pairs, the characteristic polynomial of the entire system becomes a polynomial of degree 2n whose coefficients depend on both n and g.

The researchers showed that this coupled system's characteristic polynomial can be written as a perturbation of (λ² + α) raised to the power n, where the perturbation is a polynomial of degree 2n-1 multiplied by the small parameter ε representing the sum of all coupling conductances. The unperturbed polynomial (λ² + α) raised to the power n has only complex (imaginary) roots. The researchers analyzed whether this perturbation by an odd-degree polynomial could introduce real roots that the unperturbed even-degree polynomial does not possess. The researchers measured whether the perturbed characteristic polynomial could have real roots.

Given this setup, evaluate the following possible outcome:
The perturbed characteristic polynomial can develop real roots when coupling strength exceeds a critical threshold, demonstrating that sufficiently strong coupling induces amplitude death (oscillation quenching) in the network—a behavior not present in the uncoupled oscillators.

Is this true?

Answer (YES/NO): YES